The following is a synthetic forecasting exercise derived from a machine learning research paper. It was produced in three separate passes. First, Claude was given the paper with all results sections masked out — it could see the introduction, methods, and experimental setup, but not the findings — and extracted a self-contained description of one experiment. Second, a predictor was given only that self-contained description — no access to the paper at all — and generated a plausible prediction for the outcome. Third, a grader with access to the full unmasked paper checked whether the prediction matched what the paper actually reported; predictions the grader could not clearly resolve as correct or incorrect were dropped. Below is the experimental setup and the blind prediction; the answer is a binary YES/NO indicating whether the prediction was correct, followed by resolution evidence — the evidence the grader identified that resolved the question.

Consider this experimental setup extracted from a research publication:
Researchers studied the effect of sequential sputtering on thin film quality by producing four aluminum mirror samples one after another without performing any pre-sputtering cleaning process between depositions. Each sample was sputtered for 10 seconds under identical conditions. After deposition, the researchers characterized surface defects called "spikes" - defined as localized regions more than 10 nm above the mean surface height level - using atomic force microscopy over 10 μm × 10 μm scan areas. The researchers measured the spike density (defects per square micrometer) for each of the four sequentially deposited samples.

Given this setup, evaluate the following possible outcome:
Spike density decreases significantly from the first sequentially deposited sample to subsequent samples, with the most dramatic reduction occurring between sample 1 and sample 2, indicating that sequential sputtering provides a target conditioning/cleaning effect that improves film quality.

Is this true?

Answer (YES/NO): YES